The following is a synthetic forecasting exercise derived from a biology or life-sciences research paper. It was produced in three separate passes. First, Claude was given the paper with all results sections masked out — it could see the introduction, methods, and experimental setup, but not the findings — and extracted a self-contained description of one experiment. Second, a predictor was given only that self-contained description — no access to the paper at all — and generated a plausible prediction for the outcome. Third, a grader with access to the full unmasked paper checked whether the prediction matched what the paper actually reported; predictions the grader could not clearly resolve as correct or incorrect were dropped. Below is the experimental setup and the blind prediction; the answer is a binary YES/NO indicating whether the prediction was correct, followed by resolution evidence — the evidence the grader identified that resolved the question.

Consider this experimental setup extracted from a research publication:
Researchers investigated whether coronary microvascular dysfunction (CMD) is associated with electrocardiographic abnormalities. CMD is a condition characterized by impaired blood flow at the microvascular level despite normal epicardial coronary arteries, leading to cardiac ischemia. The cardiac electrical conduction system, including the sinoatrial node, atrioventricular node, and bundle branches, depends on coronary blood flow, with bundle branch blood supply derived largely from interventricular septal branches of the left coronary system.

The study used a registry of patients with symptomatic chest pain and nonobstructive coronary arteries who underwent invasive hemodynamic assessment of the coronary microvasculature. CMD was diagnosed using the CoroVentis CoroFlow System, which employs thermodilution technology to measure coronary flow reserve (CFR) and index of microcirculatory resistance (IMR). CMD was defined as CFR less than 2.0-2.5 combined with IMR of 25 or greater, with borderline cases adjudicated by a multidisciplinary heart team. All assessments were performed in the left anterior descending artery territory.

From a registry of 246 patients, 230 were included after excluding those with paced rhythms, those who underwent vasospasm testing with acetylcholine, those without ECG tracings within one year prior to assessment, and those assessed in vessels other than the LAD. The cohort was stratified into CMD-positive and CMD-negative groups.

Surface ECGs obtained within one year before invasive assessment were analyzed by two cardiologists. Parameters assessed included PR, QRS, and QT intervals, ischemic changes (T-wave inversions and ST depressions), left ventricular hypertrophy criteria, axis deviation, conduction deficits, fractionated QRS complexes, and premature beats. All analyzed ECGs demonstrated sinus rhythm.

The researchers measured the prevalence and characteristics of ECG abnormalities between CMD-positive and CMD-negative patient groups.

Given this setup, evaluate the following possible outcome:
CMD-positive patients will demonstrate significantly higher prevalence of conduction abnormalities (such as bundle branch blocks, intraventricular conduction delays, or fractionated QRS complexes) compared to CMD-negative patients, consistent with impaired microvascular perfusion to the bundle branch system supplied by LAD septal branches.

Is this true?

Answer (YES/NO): NO